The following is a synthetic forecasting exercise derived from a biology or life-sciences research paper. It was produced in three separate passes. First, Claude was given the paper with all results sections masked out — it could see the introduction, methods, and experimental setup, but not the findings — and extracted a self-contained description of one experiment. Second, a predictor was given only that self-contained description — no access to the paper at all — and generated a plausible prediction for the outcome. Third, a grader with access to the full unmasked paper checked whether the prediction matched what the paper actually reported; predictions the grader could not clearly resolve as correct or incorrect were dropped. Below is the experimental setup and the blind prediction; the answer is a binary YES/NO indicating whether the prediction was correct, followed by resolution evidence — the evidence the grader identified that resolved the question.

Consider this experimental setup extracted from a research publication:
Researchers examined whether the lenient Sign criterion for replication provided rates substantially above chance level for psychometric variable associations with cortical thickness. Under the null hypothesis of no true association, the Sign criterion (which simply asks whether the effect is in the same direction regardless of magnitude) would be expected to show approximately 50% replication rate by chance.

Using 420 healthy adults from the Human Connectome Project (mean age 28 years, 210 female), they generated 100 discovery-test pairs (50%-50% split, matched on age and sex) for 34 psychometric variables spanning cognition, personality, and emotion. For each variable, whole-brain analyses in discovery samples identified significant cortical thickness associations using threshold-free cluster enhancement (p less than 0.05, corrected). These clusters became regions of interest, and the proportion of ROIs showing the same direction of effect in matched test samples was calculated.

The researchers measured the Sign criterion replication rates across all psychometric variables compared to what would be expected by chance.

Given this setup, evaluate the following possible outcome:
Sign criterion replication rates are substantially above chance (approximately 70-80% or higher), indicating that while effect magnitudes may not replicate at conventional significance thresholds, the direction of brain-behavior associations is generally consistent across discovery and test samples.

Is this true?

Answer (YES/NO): NO